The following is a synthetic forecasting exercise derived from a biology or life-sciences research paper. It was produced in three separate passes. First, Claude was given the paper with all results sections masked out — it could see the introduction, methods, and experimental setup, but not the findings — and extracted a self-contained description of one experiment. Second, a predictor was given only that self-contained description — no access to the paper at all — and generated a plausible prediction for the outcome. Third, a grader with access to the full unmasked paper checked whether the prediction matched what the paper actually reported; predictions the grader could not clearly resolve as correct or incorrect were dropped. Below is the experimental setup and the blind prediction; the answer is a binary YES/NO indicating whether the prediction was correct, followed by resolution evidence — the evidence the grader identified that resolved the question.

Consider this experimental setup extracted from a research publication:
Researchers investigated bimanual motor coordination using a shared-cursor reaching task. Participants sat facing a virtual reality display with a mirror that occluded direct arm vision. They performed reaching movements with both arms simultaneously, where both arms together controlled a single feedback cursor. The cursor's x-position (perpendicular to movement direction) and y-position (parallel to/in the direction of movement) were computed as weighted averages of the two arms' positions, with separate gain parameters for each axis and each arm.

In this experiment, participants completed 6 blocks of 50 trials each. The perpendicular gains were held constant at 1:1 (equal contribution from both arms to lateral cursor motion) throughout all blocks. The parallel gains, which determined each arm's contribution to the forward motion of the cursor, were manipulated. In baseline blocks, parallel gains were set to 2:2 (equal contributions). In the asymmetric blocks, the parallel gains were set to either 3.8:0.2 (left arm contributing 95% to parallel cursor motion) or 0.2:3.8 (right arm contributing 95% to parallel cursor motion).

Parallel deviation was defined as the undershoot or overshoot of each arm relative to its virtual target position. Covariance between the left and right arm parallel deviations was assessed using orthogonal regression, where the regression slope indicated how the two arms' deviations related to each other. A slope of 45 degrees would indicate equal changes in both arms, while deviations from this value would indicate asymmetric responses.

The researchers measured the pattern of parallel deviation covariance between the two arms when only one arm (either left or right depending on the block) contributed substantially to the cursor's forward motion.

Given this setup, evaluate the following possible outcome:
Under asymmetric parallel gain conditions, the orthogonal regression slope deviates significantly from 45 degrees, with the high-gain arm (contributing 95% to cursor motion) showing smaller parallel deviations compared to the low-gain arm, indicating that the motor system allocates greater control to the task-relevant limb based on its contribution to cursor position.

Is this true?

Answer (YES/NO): YES